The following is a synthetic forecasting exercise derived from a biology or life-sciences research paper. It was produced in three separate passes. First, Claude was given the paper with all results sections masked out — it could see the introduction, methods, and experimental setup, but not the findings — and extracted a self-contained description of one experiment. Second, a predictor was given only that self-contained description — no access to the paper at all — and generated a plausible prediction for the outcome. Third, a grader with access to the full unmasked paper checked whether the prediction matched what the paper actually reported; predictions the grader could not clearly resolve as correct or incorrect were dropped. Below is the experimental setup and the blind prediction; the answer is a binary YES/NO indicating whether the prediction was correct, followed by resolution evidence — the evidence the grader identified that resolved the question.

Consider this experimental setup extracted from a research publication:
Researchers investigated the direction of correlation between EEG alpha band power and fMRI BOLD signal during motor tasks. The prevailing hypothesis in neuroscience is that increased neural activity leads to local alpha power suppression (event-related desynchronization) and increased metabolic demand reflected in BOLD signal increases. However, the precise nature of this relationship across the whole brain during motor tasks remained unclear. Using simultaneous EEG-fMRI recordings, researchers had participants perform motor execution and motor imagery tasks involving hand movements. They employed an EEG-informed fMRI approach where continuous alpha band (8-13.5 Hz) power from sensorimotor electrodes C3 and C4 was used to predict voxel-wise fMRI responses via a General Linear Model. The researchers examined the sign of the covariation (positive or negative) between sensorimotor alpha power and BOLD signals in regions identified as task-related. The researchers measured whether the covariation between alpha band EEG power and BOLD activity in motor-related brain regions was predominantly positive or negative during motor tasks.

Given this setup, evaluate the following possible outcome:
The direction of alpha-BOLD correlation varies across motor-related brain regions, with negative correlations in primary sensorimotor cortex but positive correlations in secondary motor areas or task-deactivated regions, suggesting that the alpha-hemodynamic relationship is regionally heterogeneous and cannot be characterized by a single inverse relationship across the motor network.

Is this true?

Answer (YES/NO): NO